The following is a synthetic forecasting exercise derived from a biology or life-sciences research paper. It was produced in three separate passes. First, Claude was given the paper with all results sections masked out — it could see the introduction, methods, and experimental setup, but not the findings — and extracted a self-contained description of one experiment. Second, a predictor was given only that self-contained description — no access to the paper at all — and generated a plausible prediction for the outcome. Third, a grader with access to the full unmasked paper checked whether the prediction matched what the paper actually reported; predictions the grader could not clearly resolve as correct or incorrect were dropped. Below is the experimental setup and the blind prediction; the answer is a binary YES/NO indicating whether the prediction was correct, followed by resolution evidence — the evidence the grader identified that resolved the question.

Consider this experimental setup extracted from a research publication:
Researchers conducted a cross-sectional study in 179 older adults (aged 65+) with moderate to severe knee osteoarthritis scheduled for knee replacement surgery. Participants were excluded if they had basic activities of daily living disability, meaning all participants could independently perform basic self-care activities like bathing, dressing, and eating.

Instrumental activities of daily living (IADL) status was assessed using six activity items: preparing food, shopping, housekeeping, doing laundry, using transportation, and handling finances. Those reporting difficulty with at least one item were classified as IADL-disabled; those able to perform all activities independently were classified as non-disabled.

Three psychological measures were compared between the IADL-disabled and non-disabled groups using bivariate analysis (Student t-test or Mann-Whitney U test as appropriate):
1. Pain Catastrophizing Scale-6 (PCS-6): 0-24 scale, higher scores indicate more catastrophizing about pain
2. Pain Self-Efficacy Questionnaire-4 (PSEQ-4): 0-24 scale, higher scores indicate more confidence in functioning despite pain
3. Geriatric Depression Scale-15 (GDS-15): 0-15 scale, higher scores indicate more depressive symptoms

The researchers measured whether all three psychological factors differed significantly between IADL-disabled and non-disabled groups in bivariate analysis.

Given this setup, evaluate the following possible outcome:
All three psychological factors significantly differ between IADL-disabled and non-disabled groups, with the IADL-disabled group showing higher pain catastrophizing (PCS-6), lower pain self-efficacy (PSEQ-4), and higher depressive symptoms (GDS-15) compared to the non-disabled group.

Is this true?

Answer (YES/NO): YES